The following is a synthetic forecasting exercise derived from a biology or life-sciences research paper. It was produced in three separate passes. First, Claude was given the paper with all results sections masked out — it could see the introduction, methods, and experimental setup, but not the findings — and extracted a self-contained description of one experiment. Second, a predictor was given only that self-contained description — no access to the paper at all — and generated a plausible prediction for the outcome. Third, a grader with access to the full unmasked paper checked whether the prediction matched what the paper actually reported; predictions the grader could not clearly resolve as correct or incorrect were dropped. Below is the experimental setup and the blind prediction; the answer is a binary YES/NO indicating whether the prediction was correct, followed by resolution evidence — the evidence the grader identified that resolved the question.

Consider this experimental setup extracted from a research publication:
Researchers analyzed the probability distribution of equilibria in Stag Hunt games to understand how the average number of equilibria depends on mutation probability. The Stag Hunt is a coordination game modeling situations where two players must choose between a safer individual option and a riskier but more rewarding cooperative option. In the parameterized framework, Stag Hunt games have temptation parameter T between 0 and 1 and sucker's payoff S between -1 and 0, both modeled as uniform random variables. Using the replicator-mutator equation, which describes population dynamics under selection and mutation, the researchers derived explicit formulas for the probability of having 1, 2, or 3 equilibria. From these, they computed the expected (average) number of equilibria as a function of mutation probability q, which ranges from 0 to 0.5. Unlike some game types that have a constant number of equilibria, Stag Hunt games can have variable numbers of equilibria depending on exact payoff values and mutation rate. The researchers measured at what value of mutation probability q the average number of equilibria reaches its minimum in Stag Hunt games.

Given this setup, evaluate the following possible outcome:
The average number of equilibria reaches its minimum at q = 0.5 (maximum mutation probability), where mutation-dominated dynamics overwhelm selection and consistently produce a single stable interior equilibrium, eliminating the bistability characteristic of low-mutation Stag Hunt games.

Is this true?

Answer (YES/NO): NO